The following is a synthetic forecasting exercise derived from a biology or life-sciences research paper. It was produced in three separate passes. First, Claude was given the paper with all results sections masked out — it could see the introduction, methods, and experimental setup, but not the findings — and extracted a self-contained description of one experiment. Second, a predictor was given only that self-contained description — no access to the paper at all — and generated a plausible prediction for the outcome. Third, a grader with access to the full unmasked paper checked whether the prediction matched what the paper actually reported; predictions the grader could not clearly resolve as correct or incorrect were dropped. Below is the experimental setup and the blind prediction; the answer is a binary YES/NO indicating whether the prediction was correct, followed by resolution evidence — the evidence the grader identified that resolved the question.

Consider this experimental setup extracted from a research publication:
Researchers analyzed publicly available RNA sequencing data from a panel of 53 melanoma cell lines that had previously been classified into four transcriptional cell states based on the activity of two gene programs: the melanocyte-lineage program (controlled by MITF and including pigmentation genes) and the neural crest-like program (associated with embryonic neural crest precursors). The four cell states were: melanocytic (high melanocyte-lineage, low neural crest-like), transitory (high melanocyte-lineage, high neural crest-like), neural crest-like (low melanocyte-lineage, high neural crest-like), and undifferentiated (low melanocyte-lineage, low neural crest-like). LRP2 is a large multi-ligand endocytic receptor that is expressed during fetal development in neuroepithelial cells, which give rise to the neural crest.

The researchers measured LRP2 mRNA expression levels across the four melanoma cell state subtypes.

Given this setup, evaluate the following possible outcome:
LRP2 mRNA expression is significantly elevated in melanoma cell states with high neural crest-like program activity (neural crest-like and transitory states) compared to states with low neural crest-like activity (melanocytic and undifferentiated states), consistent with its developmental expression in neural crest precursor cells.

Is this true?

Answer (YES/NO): NO